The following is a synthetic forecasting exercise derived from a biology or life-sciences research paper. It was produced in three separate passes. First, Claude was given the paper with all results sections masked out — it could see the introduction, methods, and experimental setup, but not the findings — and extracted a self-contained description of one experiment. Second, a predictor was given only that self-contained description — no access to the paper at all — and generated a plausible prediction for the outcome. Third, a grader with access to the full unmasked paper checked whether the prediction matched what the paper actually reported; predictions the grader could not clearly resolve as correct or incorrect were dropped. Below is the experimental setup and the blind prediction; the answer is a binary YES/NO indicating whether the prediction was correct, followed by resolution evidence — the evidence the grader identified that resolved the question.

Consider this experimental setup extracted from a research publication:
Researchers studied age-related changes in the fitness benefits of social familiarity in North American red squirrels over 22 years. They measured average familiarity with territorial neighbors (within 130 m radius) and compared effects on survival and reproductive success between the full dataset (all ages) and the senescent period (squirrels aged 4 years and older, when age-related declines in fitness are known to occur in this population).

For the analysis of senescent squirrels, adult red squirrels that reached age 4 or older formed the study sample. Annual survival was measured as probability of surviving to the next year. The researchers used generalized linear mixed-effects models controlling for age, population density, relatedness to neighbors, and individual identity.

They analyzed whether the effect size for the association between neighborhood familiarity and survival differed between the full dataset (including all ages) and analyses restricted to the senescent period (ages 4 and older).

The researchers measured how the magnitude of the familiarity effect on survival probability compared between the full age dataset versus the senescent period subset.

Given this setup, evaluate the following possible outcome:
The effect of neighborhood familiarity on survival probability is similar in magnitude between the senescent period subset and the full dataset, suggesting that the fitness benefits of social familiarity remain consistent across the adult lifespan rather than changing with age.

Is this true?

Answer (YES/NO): NO